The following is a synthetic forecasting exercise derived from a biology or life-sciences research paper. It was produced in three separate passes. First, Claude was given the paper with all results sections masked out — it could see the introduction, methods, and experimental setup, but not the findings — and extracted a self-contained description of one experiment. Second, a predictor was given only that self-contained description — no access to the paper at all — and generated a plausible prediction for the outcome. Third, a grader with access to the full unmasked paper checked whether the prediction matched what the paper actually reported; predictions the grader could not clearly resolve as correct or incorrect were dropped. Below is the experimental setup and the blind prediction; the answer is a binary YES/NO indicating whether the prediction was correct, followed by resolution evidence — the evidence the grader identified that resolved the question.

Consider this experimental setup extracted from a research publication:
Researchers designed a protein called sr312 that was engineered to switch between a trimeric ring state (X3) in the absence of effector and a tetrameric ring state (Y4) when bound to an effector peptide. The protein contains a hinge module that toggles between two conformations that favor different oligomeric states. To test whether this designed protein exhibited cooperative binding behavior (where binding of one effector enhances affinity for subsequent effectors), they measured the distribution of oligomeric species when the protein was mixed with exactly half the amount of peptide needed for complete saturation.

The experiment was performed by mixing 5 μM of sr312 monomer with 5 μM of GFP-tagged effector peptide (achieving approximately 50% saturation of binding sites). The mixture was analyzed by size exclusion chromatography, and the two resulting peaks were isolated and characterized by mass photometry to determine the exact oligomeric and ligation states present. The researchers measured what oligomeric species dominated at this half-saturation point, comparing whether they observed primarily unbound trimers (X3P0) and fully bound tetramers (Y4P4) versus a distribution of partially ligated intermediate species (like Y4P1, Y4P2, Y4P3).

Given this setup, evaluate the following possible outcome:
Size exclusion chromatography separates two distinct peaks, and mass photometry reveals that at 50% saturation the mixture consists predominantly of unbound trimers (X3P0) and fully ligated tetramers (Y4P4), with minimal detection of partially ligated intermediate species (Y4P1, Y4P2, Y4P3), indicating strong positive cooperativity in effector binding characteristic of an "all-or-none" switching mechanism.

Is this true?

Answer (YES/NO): YES